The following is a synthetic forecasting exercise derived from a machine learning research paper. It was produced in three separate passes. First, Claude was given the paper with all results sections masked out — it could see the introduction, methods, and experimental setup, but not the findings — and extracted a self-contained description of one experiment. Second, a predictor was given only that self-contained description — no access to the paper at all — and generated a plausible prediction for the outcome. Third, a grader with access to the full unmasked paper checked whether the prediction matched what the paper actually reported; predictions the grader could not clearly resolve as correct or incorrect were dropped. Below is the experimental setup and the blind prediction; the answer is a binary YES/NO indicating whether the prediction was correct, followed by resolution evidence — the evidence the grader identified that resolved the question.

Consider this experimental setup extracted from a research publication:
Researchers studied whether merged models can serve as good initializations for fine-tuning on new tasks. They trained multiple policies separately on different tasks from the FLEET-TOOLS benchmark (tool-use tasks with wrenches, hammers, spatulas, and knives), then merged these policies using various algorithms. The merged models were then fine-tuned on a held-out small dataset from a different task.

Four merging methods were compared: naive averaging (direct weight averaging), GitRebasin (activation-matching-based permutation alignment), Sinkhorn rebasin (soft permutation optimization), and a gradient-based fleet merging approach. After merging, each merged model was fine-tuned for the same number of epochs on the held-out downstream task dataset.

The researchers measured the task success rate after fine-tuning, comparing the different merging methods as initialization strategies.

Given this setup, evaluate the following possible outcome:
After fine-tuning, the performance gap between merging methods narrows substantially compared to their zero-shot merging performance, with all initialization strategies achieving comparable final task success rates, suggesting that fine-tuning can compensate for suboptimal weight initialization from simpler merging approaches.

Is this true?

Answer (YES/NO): NO